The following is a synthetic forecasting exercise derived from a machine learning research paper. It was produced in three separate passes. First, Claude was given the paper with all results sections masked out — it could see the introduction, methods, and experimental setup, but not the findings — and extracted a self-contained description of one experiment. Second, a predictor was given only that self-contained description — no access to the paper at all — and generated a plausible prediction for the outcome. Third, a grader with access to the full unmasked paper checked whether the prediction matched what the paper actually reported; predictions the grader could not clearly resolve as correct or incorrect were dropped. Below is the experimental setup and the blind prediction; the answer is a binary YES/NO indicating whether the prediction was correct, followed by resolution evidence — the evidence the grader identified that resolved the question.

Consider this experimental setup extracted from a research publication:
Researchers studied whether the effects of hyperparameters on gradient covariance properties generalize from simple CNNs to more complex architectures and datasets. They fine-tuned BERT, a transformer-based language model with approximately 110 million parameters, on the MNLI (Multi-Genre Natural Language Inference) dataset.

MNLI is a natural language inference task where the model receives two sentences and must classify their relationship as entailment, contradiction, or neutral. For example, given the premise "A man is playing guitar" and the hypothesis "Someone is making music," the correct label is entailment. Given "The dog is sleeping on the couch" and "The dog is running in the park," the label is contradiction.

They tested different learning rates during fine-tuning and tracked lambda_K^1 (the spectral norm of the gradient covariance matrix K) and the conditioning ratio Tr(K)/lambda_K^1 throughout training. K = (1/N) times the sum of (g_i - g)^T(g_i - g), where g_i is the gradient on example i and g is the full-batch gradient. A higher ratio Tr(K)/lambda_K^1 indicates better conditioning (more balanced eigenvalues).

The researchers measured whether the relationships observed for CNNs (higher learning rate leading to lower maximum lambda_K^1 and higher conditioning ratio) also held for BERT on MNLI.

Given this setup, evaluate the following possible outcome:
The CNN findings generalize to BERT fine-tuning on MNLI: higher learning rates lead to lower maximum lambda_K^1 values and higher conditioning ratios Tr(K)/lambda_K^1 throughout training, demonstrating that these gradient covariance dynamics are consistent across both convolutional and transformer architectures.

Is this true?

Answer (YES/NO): NO